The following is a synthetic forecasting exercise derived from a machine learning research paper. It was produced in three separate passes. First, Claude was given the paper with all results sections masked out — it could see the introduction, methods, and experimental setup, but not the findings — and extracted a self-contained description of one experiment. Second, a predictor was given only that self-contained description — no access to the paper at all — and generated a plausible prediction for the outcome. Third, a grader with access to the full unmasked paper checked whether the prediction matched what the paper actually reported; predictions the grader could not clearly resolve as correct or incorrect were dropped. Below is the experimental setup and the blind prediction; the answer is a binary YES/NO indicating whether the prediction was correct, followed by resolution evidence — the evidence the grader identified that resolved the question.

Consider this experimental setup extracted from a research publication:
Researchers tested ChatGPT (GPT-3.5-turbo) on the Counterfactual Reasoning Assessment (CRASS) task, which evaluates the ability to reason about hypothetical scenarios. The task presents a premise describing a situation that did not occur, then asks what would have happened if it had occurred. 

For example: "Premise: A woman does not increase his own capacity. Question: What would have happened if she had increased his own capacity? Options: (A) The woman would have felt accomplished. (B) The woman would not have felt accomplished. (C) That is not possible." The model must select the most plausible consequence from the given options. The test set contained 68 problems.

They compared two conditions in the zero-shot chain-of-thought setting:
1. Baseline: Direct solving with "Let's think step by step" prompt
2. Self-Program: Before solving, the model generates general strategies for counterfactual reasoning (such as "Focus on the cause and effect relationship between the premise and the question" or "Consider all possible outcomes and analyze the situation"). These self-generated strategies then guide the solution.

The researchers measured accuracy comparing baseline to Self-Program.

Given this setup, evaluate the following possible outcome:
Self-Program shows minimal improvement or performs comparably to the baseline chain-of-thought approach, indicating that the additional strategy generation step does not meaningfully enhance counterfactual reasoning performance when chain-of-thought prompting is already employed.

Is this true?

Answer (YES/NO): NO